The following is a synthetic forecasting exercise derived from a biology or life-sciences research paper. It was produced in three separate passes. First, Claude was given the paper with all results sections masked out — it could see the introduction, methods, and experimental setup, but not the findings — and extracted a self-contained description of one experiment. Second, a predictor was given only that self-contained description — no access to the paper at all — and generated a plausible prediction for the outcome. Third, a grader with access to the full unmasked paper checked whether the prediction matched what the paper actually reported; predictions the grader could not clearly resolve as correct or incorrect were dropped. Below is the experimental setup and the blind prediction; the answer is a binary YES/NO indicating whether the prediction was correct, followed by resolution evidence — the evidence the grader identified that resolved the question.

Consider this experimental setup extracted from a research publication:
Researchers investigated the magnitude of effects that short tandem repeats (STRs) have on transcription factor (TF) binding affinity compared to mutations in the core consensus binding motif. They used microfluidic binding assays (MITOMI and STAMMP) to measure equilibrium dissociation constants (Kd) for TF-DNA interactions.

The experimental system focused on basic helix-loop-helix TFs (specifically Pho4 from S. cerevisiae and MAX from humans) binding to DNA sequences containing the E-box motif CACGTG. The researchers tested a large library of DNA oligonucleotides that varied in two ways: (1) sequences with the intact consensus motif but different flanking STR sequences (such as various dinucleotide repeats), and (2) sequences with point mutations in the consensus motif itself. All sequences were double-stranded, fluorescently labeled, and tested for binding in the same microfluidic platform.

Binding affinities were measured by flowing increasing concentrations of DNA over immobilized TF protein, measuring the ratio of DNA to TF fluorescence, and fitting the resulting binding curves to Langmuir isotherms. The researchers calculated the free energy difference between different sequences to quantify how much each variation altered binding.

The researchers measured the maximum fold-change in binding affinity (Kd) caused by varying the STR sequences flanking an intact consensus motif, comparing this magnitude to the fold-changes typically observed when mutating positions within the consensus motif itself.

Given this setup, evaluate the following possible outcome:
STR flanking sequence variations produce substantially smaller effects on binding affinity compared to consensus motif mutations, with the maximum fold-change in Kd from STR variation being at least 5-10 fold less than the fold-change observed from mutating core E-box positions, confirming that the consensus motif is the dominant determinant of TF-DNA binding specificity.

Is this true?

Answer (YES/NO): NO